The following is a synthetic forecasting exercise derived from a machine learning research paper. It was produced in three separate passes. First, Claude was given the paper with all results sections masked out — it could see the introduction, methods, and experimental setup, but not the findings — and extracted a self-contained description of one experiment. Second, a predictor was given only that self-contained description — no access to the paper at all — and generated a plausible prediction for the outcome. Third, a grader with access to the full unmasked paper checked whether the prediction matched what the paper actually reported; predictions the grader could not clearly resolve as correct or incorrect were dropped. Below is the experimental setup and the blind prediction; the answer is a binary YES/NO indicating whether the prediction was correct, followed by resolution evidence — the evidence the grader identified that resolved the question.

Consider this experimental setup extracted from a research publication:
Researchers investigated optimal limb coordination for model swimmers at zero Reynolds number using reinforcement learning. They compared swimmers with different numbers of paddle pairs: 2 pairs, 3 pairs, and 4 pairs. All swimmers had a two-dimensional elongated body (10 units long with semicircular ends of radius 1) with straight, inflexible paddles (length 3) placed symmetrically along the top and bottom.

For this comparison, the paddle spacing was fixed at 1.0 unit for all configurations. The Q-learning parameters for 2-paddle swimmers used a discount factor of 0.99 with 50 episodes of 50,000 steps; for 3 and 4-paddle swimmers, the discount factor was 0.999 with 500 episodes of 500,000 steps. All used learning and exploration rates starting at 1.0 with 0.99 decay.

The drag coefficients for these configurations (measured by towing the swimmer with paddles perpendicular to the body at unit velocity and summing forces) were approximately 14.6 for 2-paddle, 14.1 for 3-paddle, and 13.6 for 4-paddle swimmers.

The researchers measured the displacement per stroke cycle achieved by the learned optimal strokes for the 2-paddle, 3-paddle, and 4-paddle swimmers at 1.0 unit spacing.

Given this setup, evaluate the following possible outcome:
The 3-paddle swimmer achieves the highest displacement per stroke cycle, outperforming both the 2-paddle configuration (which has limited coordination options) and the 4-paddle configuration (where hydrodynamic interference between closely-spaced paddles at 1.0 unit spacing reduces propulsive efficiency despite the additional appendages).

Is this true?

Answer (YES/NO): NO